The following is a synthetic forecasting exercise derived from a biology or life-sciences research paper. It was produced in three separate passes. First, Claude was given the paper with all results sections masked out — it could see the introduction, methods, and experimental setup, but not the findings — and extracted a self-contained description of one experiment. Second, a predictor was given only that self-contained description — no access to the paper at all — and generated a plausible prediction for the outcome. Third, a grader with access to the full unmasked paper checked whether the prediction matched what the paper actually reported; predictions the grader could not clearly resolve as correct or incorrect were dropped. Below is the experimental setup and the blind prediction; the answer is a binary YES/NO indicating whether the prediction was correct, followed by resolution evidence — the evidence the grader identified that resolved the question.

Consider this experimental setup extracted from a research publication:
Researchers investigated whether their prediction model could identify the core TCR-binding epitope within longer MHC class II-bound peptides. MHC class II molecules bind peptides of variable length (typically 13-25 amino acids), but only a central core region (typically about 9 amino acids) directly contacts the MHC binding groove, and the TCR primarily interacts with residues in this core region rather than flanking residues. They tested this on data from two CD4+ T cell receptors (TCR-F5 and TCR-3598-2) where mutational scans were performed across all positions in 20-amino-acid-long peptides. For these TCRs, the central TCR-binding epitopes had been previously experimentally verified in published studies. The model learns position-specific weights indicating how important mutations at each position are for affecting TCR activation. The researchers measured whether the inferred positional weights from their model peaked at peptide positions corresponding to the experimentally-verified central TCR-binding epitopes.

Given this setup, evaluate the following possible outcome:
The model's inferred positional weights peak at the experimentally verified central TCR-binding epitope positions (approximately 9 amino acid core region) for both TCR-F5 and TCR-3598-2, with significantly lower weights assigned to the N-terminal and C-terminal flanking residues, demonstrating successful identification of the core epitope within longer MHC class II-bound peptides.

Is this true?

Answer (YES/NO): YES